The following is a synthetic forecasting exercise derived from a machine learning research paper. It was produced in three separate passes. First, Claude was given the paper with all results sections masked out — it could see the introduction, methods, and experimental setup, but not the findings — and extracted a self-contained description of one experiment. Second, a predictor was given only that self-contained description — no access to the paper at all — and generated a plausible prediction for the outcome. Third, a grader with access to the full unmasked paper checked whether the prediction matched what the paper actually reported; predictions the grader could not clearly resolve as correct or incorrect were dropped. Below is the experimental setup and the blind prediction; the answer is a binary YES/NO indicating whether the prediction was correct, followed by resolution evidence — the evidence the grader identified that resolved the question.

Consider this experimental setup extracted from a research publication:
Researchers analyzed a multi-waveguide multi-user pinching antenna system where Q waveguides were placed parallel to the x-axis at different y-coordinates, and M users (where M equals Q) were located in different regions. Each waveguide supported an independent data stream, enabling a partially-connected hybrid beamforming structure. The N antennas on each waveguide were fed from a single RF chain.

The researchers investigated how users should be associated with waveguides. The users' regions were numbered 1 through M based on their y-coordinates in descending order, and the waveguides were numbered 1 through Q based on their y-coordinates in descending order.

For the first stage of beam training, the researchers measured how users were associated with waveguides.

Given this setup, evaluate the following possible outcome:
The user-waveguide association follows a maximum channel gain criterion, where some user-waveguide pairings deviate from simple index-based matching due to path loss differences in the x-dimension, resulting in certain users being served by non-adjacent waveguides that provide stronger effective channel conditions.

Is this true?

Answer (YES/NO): NO